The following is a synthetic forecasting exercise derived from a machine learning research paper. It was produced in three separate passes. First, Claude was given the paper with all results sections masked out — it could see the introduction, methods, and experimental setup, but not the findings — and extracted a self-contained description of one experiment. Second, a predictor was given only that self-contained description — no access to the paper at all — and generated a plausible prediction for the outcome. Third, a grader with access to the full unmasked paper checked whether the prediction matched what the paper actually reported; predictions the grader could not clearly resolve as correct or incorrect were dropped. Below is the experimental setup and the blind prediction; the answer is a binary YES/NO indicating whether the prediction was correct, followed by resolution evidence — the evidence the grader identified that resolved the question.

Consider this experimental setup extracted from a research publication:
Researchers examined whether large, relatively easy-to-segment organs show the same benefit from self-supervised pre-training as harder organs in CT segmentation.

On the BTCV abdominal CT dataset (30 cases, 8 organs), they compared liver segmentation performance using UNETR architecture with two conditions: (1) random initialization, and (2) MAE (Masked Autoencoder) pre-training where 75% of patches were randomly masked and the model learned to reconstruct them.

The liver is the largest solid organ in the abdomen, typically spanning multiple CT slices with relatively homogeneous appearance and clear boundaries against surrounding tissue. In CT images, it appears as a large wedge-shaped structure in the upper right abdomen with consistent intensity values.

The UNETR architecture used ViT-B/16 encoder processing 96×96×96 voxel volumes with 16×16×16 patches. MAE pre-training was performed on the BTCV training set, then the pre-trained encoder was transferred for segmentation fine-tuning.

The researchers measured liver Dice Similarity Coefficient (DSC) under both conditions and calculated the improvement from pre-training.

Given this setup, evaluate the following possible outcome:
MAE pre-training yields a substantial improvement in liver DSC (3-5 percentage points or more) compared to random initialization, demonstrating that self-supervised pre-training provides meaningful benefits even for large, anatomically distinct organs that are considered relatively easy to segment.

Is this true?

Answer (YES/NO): NO